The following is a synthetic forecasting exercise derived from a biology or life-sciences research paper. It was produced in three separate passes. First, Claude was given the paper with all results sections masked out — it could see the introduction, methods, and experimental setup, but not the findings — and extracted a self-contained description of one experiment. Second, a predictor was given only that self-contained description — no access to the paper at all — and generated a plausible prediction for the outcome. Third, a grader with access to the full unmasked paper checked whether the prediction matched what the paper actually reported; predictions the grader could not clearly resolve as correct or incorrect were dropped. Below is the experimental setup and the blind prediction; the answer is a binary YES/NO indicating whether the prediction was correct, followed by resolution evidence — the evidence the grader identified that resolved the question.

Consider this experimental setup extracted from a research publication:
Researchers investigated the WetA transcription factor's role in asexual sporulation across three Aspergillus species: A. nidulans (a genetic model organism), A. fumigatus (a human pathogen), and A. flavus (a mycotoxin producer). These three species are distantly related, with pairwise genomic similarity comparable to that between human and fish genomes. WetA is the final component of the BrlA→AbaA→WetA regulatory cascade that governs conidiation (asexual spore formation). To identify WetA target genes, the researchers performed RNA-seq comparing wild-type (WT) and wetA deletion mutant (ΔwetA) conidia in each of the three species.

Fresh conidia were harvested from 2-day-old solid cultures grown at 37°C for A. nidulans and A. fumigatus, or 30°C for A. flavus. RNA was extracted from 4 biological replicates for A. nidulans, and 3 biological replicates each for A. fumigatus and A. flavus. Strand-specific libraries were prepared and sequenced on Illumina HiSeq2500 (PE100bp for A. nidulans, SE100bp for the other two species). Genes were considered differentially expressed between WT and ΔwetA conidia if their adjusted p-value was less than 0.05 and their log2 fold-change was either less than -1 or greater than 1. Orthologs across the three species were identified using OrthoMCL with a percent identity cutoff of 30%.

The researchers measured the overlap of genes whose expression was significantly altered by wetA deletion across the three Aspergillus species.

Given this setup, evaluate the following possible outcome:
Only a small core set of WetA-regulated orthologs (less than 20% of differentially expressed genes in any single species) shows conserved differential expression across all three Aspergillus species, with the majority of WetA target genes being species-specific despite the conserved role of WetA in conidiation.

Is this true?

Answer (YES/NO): YES